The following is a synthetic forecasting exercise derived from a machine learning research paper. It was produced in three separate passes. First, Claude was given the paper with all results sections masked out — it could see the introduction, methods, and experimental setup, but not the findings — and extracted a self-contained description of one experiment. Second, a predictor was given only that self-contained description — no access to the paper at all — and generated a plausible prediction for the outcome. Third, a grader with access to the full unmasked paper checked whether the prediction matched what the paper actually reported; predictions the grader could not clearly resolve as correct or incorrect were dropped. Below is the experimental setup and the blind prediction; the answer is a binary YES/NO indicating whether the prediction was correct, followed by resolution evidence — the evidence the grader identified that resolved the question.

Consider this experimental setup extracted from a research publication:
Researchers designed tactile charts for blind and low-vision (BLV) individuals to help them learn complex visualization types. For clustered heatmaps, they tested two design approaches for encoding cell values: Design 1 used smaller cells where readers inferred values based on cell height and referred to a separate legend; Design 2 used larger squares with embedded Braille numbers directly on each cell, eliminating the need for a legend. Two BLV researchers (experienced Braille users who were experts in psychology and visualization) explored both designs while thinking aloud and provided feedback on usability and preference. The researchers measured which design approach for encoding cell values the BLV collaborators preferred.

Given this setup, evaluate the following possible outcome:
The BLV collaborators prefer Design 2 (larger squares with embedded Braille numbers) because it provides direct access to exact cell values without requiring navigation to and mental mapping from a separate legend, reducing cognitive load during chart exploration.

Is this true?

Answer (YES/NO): YES